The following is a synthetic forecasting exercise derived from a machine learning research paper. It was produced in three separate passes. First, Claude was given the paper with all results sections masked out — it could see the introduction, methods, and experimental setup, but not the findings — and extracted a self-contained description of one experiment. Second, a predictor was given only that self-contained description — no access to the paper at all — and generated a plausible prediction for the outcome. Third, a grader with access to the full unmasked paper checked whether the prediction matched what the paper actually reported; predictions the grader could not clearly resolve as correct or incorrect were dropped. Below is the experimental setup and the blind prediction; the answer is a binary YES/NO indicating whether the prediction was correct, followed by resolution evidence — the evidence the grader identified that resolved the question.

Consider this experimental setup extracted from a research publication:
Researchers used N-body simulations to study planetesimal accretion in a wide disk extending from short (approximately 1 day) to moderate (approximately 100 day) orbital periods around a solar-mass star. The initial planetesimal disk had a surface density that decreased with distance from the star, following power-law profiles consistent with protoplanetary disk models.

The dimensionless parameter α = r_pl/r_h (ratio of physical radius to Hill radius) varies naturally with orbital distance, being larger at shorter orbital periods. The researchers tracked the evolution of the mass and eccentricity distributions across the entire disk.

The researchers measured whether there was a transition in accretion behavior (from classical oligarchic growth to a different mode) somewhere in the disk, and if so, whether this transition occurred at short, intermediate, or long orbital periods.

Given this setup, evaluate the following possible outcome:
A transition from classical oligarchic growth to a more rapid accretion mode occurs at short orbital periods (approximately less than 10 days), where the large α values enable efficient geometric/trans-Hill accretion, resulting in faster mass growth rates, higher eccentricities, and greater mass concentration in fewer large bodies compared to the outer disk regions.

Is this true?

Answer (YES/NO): NO